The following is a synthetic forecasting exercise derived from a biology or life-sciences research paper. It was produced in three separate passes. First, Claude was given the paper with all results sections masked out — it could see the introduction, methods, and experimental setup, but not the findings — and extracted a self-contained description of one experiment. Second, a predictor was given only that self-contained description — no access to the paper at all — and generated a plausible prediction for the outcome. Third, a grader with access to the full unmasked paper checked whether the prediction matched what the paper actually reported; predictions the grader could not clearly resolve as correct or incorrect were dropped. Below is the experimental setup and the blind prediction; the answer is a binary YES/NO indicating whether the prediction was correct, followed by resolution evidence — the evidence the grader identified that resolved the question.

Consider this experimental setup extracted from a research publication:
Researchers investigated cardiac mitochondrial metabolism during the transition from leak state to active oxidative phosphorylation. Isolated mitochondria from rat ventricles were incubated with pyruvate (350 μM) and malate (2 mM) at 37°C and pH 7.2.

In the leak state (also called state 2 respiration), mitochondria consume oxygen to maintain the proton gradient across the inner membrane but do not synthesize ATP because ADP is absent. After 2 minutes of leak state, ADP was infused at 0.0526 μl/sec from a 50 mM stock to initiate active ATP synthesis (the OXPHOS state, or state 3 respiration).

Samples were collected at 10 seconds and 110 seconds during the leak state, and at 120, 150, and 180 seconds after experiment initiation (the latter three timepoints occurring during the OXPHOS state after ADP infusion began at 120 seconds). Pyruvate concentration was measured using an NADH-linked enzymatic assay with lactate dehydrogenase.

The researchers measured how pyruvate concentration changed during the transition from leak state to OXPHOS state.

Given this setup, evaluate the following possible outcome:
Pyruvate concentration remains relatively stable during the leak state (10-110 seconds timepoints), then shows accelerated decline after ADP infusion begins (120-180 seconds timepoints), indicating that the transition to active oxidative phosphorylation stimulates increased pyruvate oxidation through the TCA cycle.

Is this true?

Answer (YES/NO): NO